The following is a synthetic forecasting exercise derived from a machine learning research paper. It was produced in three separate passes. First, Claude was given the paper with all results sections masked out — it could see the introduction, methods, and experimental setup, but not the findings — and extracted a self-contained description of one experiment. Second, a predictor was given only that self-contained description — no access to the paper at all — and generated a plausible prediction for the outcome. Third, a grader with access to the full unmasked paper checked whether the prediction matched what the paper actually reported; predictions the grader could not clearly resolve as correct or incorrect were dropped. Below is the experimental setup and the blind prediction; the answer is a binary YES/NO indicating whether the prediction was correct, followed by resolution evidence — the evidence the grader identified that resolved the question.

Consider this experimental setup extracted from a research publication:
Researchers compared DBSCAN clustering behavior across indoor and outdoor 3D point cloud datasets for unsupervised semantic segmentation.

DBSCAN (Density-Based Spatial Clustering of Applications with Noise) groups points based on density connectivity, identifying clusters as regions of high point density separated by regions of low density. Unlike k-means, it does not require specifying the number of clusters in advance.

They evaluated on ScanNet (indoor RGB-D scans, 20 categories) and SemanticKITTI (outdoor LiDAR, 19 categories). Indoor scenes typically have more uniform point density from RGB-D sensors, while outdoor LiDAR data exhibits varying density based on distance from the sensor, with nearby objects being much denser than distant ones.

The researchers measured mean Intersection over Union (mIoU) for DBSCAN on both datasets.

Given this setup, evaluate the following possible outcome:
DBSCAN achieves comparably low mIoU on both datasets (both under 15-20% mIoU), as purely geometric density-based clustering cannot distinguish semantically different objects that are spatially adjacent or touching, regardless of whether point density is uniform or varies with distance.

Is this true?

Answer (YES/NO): YES